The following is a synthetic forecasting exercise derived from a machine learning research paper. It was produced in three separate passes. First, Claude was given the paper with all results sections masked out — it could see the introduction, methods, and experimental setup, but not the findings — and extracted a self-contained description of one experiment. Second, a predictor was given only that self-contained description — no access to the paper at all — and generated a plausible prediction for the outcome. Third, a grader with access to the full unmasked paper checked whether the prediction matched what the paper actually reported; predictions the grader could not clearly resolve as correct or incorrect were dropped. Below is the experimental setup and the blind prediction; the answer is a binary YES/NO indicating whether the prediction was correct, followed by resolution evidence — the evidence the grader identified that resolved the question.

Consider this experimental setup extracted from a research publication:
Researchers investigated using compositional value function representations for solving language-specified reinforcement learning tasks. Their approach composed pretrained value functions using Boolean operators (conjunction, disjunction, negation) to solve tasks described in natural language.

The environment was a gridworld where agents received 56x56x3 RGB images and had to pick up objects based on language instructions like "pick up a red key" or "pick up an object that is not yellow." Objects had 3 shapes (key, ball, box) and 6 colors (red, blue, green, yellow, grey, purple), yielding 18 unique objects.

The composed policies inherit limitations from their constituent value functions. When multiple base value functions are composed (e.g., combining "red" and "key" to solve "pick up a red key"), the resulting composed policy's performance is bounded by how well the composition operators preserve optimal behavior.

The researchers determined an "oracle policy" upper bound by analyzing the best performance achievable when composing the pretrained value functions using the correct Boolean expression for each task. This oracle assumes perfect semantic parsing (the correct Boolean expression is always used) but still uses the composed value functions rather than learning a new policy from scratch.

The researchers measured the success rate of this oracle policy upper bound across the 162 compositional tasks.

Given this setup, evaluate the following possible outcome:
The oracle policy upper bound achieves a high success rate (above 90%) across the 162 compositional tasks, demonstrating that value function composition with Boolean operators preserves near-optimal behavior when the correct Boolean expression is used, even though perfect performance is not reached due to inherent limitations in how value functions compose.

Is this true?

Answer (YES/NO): YES